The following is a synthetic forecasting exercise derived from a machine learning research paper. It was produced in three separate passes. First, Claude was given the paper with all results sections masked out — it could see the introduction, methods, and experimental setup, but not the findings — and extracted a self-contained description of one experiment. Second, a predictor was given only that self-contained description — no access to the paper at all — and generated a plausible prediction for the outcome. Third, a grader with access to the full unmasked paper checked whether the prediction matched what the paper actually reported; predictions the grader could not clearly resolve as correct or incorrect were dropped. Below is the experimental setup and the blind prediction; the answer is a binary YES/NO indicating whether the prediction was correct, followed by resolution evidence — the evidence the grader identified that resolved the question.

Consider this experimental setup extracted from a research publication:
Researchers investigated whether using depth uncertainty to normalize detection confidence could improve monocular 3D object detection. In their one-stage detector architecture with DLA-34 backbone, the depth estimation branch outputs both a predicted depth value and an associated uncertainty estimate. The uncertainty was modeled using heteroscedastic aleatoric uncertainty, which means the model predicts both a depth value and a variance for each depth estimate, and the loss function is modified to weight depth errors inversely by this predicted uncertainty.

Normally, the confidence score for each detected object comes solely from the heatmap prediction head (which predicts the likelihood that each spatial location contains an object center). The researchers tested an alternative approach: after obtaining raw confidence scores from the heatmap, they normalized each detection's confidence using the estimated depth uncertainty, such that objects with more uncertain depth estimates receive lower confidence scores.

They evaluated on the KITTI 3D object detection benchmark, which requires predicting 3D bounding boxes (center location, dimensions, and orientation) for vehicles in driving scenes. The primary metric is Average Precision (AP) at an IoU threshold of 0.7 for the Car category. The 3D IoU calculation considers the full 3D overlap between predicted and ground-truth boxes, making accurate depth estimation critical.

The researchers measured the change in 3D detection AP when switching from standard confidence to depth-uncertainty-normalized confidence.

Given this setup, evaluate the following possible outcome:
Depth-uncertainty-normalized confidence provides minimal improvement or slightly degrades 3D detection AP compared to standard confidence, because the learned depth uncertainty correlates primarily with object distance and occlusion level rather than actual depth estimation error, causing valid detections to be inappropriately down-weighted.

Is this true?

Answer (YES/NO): NO